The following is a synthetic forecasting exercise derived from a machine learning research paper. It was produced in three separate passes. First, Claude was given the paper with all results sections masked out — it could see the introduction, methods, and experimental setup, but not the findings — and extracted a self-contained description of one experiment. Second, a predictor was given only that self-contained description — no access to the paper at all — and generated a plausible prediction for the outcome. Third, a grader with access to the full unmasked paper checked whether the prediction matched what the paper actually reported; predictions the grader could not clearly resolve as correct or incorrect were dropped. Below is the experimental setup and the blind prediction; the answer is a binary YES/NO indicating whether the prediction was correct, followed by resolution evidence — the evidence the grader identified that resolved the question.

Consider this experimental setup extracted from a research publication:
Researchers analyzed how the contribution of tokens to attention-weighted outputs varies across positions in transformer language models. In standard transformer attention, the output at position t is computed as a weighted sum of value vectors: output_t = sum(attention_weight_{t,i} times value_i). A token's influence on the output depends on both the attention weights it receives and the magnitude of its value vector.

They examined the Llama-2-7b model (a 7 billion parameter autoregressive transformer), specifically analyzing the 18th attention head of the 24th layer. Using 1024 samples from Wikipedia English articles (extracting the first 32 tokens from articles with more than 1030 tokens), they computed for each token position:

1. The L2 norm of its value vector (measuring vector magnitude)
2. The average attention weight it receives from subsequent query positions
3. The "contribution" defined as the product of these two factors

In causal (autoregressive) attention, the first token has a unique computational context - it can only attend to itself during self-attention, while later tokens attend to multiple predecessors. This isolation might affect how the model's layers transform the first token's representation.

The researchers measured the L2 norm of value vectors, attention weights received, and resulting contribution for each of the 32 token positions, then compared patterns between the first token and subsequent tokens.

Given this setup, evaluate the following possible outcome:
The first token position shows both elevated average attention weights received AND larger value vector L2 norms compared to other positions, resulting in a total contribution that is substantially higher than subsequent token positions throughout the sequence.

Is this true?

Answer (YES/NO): NO